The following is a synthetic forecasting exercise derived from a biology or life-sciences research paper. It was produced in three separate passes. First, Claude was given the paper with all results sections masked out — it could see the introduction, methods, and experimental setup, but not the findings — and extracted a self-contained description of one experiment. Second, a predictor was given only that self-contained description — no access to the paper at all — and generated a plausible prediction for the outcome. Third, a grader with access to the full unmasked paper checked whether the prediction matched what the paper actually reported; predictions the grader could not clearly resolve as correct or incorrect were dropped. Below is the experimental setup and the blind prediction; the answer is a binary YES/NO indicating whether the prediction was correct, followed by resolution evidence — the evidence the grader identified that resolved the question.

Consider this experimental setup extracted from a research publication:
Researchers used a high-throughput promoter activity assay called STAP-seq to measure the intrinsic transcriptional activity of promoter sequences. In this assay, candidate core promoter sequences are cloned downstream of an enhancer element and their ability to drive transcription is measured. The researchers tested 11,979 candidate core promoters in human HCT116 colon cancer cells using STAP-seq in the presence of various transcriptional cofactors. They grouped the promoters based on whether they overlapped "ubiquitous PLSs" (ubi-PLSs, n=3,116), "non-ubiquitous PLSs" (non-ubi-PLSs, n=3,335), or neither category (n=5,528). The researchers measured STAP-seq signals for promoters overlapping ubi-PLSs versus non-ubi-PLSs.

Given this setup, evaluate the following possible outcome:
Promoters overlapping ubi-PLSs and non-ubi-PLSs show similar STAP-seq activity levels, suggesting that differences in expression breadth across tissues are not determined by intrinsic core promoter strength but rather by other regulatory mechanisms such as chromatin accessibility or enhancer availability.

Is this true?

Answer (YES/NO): NO